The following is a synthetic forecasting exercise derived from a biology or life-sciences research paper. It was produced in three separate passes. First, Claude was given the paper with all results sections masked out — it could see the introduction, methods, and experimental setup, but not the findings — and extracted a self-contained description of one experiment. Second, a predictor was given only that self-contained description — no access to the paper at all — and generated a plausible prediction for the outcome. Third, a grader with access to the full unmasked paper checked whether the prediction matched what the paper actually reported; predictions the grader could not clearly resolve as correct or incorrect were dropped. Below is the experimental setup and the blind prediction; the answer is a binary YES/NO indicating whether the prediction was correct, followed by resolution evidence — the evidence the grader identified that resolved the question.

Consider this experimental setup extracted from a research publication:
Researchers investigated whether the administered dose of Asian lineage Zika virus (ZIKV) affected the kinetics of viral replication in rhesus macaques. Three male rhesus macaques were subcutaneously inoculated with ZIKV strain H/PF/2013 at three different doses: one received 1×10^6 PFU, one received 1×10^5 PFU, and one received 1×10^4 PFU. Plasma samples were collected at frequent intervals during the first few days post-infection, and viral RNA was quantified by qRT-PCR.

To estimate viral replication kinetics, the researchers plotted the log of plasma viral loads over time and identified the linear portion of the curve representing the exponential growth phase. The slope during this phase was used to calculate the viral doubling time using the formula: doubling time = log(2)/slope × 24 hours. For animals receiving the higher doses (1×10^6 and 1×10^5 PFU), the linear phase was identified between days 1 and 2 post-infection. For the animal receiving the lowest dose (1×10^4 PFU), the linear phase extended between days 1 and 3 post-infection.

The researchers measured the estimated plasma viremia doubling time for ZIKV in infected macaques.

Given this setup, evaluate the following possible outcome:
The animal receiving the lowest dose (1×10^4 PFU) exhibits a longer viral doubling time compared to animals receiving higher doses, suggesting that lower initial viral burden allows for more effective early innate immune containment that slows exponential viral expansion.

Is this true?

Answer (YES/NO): NO